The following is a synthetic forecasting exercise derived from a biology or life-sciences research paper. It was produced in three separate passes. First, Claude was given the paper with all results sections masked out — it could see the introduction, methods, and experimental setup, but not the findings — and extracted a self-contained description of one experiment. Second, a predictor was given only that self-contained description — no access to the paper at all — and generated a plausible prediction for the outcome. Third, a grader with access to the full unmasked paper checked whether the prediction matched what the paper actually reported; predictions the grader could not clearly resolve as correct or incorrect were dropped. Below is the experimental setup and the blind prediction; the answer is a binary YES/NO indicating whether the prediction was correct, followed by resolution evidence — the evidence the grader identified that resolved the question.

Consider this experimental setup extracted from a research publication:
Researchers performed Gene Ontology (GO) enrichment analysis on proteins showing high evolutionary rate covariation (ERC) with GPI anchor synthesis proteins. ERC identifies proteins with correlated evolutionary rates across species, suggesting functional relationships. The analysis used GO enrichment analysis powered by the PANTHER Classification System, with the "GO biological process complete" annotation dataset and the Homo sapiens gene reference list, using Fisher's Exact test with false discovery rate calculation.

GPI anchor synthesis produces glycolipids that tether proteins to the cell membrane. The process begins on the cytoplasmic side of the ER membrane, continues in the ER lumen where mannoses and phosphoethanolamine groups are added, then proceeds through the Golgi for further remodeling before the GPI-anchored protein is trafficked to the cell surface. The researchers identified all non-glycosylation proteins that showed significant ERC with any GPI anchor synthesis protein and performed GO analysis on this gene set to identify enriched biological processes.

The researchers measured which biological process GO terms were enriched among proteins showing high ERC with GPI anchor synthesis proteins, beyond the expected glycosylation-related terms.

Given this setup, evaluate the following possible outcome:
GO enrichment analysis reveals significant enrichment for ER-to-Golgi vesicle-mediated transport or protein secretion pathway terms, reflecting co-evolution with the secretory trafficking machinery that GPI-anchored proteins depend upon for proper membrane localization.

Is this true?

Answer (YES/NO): NO